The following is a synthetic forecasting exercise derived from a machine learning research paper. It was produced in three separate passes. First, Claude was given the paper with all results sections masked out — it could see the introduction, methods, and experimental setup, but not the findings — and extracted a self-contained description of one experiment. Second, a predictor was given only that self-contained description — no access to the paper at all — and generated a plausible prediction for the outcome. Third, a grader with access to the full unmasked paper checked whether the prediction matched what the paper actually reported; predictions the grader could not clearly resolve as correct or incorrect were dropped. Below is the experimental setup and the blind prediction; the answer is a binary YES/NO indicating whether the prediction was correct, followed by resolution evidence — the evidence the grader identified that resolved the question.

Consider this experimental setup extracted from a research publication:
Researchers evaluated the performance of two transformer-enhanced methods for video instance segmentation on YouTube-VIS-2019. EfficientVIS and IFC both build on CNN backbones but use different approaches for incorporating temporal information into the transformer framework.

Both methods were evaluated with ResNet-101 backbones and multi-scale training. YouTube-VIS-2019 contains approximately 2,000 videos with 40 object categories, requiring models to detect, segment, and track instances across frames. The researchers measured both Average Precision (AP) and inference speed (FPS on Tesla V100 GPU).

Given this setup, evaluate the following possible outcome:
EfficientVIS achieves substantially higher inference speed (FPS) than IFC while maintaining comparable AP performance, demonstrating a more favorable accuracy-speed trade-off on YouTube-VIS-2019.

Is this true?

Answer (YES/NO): NO